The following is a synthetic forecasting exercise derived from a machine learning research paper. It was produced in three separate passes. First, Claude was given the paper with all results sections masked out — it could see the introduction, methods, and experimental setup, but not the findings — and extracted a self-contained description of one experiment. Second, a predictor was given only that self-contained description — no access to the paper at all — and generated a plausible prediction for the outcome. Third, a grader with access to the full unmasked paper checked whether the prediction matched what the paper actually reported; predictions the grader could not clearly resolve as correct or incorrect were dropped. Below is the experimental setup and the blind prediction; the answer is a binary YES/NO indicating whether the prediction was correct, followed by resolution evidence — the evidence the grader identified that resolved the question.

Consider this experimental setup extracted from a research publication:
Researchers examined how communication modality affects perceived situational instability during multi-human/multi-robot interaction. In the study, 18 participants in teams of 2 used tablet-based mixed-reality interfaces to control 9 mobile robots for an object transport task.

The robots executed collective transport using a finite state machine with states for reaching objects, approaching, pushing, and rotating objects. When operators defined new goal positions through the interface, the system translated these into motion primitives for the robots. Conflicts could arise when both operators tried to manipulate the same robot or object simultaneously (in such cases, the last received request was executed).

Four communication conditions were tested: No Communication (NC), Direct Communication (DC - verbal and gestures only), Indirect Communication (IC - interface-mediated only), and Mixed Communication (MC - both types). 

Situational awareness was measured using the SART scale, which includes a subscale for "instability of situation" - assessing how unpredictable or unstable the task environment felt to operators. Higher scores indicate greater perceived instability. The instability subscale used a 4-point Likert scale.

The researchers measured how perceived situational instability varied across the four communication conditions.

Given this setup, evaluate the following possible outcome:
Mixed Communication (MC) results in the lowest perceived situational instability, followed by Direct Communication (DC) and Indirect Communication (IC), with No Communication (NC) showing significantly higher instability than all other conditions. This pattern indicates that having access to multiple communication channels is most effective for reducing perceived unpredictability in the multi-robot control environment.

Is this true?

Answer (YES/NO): YES